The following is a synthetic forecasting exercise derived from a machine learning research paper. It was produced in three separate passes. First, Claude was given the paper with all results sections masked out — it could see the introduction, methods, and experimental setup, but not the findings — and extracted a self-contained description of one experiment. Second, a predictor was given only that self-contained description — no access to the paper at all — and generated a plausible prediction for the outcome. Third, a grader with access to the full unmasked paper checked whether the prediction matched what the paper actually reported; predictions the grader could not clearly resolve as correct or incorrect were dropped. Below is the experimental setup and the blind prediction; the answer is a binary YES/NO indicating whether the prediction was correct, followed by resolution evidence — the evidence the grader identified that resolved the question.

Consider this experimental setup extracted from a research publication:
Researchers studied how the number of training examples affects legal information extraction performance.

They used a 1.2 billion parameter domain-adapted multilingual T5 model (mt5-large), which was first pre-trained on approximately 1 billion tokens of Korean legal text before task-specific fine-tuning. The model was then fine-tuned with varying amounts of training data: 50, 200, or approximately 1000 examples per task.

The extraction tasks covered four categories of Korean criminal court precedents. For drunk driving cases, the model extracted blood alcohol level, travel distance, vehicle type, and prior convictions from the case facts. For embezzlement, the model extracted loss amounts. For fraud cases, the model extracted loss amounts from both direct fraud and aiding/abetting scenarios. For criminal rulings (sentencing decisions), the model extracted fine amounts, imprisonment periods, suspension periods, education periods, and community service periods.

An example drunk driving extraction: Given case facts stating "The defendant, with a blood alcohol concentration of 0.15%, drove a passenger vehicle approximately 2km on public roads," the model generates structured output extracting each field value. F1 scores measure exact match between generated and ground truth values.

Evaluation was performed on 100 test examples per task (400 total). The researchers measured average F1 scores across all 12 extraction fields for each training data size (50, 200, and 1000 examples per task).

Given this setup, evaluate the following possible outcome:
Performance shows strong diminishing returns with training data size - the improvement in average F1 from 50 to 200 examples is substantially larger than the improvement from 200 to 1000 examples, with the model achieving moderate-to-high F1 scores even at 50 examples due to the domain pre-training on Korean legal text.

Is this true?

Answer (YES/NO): YES